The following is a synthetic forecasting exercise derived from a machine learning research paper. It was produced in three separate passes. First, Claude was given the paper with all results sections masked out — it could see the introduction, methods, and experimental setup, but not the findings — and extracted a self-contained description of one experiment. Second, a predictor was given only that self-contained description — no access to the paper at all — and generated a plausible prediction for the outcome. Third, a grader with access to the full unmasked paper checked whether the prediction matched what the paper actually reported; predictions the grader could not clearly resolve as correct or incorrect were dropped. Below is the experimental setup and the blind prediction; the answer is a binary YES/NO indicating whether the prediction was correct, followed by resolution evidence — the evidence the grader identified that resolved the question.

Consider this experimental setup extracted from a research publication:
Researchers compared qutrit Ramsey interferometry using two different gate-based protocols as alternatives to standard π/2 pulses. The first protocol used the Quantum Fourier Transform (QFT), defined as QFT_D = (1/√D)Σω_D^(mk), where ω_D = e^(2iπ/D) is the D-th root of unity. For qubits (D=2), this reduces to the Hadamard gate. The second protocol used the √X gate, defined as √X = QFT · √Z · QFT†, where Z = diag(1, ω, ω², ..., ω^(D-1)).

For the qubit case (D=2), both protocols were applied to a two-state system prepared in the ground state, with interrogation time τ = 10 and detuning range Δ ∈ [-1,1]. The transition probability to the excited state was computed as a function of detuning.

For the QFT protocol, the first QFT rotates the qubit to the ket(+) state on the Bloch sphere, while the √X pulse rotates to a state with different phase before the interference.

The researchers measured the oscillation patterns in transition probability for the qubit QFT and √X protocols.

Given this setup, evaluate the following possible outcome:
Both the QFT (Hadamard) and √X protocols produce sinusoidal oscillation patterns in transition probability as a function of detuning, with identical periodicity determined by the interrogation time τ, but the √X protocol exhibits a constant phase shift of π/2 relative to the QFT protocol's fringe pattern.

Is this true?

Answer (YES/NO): YES